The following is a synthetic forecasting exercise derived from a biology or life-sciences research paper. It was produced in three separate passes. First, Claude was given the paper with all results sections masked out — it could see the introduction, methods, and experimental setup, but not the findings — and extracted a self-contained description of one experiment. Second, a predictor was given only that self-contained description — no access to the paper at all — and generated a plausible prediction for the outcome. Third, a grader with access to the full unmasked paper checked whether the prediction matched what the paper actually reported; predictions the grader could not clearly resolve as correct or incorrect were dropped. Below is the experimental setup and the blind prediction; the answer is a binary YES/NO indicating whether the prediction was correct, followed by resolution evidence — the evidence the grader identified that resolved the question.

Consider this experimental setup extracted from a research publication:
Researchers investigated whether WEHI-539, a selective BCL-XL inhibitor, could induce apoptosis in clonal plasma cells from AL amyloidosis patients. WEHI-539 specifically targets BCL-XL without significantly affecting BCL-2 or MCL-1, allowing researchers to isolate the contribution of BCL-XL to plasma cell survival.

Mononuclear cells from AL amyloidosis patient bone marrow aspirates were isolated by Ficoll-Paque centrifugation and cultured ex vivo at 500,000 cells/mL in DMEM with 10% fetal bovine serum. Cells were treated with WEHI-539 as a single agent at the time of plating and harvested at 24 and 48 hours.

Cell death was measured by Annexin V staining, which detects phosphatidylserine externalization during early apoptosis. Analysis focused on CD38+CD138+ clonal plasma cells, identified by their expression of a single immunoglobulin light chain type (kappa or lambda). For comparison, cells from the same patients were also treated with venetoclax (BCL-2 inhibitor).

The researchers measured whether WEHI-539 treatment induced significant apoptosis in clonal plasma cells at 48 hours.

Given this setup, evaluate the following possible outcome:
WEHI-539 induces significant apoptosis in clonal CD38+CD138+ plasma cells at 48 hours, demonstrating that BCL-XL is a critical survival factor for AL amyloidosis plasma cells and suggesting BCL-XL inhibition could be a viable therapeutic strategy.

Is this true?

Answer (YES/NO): NO